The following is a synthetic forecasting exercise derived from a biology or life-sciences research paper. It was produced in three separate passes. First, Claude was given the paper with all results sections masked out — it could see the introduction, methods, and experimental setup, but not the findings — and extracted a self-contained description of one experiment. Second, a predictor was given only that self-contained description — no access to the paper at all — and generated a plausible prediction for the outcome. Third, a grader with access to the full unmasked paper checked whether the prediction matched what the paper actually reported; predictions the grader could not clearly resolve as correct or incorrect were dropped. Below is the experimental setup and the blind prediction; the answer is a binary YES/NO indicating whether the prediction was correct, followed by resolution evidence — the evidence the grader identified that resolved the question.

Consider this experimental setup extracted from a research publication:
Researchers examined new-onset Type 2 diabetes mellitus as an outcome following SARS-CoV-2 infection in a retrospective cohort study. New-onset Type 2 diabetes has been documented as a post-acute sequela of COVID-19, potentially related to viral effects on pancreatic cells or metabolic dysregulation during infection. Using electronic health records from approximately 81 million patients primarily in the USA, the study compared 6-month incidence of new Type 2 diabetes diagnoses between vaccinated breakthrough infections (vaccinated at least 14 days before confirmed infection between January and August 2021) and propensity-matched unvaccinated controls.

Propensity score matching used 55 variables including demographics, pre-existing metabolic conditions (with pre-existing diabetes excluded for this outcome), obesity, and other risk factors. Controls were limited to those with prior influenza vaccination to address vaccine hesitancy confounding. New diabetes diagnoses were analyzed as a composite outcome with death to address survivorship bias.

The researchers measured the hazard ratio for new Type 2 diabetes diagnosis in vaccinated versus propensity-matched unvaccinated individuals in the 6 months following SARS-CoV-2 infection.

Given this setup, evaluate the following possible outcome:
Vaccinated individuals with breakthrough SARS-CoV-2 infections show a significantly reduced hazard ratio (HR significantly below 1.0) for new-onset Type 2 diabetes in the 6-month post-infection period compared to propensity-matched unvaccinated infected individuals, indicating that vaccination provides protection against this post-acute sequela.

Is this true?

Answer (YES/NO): NO